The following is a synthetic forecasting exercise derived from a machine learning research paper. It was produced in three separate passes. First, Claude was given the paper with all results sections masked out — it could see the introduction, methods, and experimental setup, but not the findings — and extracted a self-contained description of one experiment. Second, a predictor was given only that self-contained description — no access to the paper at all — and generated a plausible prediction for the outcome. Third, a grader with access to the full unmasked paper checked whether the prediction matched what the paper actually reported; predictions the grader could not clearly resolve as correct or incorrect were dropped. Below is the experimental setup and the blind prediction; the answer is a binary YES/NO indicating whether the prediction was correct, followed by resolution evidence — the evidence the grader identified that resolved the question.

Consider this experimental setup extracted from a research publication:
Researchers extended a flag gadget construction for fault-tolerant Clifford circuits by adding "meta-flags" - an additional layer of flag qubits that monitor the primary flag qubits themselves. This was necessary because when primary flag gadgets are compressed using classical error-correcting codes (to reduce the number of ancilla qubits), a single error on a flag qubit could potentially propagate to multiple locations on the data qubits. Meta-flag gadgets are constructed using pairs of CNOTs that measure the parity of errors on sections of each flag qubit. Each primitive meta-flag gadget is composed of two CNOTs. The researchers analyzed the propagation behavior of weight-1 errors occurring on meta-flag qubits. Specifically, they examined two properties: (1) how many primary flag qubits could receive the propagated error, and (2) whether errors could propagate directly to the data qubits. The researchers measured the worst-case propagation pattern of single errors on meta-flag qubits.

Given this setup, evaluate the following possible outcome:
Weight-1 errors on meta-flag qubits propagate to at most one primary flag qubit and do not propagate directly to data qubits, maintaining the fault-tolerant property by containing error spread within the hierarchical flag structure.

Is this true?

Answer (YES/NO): YES